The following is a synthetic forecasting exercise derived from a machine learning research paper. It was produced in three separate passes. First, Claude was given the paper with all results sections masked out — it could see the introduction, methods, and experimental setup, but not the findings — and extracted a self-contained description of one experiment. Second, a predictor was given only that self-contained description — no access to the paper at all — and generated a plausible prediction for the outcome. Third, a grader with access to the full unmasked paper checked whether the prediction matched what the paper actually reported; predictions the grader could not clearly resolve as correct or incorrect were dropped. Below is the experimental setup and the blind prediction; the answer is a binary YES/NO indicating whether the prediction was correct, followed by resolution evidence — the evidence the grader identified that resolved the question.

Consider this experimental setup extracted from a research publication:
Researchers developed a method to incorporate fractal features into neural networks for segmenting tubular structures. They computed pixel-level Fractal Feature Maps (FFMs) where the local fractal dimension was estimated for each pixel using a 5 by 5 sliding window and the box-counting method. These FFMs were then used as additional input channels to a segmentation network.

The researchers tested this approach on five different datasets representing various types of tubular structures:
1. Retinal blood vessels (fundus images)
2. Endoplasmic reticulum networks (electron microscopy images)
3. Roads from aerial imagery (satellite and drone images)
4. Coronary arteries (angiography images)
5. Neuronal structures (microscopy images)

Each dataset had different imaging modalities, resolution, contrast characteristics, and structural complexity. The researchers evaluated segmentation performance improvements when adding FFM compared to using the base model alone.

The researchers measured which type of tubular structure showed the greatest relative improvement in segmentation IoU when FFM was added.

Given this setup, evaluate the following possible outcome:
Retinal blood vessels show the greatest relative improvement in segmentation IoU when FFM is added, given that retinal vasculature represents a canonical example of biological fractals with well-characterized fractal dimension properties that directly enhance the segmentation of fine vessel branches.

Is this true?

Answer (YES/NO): NO